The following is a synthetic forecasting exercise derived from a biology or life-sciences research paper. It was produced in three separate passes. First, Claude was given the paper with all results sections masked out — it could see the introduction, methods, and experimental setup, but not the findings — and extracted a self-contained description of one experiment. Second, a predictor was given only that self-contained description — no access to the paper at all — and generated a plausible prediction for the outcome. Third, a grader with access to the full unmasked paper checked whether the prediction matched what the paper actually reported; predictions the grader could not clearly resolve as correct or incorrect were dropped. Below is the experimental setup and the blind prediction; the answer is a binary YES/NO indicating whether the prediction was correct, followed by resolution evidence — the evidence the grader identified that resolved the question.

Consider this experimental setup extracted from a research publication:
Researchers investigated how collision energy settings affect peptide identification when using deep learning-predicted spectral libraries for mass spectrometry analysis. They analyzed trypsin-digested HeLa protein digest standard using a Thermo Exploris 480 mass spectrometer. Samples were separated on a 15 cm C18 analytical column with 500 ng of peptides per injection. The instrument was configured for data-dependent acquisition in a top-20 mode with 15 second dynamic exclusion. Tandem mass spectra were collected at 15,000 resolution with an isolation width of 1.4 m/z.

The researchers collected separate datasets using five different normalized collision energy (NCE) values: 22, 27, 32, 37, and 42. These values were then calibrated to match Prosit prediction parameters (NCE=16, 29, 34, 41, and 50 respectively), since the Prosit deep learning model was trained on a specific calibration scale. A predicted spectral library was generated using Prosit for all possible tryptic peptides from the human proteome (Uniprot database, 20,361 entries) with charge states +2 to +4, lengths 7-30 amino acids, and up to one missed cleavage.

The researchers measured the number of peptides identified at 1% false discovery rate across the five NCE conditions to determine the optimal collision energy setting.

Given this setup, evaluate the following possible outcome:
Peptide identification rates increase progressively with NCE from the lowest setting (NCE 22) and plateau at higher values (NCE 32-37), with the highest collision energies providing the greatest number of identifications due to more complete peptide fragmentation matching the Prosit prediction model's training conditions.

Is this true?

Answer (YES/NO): NO